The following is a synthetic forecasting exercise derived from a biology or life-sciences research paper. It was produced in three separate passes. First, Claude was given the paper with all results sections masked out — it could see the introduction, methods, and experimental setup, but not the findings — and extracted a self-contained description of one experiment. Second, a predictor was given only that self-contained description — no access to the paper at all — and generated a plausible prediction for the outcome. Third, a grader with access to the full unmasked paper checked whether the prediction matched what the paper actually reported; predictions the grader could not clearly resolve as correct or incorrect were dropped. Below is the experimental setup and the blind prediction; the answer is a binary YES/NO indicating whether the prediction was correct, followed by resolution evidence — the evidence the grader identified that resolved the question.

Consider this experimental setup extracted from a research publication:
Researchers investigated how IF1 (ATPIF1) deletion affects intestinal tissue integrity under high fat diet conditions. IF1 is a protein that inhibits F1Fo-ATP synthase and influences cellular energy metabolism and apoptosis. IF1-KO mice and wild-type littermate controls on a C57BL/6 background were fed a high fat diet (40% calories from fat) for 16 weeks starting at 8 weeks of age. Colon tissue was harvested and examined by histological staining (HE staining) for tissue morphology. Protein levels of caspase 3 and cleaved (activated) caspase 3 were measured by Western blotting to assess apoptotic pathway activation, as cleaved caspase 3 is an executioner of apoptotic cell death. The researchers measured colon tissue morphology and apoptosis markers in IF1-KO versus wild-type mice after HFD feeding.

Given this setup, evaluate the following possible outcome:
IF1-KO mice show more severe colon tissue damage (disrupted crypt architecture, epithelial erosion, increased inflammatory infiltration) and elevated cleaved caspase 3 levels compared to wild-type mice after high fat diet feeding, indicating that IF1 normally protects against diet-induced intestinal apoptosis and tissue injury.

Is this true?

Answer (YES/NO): NO